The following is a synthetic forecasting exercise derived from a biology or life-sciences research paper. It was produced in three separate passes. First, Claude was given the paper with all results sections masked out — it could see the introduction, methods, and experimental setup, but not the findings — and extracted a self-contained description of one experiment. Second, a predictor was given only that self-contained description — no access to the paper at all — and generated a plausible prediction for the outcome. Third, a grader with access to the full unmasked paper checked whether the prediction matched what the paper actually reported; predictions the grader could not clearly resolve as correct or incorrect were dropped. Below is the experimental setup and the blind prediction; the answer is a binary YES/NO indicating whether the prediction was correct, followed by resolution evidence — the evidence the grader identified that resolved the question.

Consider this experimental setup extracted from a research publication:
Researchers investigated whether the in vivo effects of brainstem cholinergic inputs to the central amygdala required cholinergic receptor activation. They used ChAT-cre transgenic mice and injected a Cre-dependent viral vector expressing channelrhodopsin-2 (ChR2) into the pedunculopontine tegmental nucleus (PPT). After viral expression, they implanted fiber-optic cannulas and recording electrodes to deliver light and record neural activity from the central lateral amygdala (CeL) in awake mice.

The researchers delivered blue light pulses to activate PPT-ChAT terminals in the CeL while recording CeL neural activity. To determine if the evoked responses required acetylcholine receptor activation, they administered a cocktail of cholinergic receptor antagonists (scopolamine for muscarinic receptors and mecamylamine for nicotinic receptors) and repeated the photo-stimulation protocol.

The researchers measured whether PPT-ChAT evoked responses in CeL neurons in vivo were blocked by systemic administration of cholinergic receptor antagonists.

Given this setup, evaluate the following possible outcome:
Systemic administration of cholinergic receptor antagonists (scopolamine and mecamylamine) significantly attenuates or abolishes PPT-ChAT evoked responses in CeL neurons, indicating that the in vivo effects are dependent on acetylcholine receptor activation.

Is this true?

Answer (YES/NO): NO